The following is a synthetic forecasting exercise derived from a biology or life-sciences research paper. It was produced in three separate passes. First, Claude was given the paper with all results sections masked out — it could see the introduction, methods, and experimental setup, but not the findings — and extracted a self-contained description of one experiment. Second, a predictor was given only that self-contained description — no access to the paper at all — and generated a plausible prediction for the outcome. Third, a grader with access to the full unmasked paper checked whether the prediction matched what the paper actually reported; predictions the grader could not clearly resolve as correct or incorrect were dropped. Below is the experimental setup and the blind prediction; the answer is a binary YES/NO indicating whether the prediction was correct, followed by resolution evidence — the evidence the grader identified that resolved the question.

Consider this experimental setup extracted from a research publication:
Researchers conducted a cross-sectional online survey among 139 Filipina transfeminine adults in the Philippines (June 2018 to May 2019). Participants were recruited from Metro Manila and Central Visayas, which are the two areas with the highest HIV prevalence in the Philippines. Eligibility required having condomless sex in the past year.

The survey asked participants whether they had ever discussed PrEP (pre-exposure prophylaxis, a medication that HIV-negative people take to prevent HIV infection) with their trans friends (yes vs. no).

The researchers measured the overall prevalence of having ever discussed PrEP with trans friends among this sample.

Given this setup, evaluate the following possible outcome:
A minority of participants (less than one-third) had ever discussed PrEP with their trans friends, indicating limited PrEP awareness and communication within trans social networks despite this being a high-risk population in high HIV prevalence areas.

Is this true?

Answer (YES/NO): NO